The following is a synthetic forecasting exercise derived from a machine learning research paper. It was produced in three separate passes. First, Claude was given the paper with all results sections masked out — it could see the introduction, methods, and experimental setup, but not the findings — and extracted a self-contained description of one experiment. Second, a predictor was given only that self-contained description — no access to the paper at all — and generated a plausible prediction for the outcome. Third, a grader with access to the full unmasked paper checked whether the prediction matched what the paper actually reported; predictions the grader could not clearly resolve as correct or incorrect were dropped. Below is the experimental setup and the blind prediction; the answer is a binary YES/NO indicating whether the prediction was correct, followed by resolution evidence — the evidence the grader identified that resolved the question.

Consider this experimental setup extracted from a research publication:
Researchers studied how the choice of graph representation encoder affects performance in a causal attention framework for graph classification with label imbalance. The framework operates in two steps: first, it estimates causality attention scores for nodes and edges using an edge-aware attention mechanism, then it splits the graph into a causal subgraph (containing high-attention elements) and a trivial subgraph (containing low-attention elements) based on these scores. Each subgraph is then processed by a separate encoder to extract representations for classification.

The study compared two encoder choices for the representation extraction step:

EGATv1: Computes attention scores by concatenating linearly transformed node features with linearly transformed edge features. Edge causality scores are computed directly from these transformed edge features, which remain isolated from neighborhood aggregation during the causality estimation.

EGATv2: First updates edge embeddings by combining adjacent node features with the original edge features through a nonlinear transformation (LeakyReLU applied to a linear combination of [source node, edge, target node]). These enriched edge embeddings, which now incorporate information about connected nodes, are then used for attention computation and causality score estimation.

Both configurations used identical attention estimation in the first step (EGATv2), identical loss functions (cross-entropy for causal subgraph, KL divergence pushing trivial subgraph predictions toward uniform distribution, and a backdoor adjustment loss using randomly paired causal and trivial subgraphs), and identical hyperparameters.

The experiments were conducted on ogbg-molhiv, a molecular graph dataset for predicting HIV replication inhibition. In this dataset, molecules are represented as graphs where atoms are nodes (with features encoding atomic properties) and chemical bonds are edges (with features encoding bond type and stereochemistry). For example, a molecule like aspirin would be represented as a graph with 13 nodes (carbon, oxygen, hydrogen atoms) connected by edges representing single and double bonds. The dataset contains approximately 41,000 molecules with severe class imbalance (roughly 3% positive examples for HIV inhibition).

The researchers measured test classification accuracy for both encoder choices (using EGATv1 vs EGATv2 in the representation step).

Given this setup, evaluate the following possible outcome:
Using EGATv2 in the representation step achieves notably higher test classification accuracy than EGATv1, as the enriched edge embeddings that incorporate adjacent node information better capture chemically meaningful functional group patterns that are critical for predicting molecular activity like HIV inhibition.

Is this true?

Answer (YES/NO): NO